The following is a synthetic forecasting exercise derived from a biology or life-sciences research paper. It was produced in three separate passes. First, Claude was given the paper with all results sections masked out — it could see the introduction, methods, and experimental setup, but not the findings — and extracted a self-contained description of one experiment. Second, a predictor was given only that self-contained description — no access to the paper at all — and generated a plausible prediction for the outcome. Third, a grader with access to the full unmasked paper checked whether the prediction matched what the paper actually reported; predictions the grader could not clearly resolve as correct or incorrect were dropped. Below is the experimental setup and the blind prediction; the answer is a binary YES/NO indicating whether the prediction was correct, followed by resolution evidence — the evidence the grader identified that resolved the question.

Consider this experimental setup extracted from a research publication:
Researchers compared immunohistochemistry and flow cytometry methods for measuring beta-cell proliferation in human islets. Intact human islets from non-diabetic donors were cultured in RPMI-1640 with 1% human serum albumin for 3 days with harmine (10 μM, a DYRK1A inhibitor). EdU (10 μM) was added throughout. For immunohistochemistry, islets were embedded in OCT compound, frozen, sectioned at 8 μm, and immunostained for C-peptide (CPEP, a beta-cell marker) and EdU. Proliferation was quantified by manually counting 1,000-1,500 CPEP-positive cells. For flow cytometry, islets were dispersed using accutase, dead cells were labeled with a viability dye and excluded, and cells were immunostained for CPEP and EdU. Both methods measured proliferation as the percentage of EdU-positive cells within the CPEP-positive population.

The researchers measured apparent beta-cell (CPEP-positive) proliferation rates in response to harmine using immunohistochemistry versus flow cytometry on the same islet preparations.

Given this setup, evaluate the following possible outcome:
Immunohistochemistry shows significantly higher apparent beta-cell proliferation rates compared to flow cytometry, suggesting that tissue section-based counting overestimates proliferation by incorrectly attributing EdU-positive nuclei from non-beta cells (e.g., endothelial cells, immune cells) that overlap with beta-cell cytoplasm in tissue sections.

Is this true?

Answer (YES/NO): YES